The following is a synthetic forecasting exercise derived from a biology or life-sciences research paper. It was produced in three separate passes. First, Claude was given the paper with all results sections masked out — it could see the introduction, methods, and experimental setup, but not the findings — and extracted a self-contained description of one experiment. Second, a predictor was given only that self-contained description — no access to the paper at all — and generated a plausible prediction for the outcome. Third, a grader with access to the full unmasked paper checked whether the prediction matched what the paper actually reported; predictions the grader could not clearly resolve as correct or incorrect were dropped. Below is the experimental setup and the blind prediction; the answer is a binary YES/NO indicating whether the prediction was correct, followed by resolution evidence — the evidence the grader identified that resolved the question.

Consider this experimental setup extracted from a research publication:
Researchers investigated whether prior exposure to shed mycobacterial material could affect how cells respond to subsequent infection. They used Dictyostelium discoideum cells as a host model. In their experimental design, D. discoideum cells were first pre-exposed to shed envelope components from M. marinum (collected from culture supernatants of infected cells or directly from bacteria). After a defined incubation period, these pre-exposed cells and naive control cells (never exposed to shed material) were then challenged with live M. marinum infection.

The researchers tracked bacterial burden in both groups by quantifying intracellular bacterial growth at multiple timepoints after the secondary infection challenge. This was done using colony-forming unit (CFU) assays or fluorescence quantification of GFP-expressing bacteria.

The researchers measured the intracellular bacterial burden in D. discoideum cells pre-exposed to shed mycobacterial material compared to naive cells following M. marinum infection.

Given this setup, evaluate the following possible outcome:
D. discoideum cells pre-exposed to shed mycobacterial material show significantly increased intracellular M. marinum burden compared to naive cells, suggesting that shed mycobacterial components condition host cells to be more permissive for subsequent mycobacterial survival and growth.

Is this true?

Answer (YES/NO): NO